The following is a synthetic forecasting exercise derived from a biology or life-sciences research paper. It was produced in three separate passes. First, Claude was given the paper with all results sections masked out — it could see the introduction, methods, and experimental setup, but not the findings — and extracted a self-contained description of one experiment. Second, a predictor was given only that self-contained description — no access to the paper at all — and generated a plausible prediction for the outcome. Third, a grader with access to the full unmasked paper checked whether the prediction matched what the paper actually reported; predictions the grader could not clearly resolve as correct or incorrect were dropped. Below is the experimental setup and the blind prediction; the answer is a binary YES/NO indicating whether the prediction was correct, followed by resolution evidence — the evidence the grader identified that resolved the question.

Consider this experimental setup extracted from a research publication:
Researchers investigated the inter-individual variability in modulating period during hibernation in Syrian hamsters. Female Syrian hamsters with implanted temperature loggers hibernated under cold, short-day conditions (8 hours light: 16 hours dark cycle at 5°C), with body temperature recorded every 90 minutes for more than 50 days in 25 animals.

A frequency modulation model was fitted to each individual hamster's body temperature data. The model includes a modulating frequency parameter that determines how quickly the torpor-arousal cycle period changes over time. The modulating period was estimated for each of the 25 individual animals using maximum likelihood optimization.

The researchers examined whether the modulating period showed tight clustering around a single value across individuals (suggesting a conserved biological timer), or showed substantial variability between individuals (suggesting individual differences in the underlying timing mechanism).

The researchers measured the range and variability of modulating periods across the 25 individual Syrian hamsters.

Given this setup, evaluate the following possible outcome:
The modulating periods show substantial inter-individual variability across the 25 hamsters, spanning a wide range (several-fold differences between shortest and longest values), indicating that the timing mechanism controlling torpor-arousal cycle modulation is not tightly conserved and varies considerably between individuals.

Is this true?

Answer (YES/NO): YES